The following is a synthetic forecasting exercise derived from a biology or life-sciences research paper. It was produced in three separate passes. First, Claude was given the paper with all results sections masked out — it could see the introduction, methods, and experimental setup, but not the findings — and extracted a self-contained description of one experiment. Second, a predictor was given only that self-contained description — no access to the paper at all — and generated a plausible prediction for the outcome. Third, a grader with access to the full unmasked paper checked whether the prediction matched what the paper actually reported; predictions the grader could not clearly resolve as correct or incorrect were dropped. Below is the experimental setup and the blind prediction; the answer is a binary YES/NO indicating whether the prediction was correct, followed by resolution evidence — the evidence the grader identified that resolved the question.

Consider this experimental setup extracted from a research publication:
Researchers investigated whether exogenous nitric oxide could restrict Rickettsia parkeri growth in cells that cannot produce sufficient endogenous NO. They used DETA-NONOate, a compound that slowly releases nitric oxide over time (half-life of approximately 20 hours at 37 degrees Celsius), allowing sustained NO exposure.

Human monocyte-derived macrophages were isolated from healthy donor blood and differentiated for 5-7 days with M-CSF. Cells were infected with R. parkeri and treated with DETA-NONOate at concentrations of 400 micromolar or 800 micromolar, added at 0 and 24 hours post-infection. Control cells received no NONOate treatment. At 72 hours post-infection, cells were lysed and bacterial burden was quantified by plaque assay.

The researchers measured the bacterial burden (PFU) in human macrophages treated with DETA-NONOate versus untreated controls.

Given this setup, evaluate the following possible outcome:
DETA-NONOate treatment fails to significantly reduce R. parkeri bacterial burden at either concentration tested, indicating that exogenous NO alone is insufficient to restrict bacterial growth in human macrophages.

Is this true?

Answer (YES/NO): NO